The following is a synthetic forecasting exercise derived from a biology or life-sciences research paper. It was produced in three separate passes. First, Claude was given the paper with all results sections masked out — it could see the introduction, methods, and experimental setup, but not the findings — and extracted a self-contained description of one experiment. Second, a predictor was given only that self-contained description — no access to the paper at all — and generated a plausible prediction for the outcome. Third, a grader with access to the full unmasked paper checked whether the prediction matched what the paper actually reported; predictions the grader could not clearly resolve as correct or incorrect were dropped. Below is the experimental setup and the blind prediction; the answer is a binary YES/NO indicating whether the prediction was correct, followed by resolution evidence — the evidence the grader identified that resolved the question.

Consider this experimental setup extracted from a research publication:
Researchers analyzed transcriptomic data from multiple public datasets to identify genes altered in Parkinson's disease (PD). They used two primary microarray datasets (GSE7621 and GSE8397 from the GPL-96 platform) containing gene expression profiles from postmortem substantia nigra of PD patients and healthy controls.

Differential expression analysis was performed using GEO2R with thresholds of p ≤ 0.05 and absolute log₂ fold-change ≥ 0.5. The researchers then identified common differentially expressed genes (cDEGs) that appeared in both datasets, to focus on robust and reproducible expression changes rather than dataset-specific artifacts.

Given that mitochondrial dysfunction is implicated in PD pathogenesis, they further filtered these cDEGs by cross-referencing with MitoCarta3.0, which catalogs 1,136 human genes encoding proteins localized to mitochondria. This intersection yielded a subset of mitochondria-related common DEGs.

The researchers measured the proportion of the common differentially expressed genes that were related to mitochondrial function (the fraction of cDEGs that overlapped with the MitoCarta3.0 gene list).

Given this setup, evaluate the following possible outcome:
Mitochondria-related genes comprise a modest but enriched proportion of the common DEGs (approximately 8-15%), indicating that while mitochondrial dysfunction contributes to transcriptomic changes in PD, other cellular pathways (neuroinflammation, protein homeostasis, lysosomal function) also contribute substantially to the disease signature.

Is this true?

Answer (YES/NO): NO